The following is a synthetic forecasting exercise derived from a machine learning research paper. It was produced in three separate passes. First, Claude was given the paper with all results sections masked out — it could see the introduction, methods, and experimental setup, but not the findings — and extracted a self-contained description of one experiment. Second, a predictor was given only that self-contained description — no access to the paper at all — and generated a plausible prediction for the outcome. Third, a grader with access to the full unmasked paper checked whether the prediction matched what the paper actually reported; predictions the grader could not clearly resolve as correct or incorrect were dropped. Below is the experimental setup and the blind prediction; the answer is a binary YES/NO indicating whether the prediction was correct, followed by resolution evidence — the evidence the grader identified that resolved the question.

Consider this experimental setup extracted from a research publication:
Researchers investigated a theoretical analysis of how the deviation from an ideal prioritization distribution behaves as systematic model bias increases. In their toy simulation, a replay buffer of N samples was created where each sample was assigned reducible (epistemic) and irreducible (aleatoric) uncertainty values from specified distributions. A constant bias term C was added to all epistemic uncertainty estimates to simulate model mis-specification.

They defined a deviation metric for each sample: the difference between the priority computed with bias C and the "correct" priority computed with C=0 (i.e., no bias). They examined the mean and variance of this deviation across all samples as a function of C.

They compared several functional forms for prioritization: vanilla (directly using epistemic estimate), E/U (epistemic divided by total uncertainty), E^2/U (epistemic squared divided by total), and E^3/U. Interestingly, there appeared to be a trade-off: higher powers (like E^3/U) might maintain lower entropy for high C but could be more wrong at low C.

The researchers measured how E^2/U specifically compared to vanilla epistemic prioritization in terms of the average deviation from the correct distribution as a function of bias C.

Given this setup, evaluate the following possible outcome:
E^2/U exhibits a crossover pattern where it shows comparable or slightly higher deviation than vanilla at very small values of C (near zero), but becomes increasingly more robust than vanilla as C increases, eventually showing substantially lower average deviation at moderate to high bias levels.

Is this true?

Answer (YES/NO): NO